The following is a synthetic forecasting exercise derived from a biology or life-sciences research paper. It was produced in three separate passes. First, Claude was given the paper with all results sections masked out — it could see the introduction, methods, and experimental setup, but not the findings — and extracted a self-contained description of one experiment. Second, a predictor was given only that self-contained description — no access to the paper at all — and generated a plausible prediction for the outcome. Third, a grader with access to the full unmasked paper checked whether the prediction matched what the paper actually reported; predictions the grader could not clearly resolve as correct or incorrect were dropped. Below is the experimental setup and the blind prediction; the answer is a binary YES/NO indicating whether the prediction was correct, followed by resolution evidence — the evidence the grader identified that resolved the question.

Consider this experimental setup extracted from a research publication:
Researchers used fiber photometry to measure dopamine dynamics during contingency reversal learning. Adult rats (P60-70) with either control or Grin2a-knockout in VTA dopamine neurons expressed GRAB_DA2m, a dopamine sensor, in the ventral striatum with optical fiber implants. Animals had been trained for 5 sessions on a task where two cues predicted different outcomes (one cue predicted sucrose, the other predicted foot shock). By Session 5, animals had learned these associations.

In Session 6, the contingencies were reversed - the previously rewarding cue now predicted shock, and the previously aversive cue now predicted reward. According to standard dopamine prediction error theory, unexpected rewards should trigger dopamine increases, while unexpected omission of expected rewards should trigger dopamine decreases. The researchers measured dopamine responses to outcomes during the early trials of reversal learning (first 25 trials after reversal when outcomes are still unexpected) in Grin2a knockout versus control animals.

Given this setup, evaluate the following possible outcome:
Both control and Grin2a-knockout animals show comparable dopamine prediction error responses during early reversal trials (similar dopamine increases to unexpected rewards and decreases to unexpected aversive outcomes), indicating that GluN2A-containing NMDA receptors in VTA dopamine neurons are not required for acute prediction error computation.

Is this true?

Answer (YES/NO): NO